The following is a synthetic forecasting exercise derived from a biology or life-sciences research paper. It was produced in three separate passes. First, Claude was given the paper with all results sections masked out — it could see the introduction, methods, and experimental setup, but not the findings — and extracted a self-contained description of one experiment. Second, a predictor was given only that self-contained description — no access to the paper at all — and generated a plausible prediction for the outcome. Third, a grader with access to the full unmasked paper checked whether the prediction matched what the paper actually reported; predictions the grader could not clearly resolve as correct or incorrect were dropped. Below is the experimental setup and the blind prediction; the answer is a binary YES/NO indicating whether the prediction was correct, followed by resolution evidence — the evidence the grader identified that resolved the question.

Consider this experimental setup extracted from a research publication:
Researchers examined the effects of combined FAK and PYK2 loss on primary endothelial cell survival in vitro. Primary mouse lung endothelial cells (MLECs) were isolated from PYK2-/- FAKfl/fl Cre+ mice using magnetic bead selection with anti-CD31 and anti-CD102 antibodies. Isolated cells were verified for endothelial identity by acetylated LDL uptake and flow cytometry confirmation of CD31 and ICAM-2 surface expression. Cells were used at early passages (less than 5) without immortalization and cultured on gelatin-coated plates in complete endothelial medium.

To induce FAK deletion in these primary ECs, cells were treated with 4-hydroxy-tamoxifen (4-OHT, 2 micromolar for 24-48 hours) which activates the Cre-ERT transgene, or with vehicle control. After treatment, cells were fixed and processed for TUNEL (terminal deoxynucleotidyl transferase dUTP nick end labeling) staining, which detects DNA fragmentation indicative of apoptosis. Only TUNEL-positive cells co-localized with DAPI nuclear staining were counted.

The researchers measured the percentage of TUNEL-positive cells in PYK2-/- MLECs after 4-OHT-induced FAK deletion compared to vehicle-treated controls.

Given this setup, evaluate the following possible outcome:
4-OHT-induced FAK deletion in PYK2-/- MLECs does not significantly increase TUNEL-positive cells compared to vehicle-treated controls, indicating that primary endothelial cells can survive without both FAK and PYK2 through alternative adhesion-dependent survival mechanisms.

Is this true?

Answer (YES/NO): NO